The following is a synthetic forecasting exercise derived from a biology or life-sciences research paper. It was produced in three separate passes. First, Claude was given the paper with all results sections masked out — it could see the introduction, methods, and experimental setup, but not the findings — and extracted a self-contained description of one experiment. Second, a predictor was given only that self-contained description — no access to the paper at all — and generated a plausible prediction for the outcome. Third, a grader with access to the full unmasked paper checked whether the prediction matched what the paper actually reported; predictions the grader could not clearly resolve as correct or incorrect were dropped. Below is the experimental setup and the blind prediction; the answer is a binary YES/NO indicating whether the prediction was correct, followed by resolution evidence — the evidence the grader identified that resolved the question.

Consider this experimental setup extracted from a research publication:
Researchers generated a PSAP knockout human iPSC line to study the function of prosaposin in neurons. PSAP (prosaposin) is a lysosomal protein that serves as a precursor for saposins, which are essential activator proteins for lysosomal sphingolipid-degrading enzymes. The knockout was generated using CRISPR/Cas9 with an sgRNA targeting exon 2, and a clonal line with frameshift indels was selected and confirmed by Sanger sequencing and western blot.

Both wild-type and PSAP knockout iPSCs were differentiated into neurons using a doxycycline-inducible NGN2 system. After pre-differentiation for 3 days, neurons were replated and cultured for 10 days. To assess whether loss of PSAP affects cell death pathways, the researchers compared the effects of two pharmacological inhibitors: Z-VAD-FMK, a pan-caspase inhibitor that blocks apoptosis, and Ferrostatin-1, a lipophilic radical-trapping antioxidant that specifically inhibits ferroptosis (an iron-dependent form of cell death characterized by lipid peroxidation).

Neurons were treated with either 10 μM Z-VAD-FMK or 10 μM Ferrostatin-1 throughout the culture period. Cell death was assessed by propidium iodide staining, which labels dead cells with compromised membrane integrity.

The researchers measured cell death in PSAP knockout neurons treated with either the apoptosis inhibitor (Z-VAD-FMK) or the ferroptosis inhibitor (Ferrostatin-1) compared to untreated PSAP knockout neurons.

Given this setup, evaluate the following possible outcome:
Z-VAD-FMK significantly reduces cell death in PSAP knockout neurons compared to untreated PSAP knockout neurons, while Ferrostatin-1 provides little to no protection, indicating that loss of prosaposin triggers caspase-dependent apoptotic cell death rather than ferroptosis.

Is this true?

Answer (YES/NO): NO